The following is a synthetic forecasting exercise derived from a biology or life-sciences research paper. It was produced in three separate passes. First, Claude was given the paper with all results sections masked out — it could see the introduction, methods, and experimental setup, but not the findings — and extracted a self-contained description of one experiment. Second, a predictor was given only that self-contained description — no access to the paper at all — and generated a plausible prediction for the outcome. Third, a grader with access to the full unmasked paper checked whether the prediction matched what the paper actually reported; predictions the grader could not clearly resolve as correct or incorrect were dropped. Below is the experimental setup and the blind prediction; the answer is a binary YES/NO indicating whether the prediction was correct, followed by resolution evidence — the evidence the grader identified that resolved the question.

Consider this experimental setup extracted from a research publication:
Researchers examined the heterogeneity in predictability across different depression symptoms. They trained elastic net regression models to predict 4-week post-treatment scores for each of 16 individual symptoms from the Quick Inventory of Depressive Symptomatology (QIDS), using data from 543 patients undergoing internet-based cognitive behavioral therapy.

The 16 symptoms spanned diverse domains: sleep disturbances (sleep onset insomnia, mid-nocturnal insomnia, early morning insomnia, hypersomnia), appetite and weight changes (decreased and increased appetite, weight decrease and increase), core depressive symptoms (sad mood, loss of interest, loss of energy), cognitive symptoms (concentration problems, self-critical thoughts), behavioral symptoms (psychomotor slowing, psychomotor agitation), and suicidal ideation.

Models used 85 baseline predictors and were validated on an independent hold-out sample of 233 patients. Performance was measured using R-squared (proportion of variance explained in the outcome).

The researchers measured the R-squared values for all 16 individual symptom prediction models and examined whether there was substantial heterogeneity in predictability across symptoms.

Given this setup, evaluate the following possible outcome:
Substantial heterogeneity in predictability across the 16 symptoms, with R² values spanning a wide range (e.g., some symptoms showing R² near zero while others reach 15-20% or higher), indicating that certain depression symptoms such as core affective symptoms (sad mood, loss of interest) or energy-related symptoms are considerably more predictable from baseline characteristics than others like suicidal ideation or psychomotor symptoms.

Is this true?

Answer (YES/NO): NO